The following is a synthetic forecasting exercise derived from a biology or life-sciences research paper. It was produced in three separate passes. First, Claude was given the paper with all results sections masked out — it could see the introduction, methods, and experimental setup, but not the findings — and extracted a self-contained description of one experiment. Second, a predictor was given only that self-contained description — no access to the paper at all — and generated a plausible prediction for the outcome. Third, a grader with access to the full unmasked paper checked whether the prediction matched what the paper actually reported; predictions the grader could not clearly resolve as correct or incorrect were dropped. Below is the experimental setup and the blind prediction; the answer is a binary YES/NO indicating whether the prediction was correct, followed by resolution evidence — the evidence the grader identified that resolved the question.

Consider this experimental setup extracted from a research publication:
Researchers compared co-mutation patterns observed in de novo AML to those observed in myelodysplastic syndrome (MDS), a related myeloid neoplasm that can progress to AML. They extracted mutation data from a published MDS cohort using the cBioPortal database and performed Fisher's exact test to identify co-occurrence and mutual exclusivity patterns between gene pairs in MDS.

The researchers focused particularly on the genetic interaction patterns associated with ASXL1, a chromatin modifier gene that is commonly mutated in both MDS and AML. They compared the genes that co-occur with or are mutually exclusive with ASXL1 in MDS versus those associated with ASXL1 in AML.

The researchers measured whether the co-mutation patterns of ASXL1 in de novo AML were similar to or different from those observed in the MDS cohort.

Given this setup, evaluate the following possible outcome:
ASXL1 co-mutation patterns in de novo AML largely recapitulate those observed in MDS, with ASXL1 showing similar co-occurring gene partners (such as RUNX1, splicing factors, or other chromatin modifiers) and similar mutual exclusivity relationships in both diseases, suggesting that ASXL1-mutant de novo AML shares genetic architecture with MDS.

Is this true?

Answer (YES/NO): NO